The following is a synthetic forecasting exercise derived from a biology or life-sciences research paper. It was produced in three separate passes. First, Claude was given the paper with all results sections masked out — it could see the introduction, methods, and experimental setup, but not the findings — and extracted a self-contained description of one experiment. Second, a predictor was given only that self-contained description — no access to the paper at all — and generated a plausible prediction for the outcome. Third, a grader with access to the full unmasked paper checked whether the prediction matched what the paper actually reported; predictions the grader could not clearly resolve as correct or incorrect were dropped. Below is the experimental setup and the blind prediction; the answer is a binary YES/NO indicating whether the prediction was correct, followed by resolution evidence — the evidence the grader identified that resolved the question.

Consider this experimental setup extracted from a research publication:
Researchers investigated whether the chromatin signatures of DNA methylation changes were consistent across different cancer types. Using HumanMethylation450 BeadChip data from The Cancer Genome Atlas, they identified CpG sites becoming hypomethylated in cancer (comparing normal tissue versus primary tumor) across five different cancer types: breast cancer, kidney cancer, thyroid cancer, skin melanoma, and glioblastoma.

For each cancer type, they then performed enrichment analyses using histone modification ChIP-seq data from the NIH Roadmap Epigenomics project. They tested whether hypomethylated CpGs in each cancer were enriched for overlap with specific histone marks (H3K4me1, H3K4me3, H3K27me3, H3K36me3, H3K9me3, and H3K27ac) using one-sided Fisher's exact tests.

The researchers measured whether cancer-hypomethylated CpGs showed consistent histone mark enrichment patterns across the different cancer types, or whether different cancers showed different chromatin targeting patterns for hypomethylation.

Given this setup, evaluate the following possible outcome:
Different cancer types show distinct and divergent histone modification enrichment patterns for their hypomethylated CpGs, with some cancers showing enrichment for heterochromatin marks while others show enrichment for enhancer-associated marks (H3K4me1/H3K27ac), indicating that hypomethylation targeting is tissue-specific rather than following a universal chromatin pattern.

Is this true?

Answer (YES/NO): NO